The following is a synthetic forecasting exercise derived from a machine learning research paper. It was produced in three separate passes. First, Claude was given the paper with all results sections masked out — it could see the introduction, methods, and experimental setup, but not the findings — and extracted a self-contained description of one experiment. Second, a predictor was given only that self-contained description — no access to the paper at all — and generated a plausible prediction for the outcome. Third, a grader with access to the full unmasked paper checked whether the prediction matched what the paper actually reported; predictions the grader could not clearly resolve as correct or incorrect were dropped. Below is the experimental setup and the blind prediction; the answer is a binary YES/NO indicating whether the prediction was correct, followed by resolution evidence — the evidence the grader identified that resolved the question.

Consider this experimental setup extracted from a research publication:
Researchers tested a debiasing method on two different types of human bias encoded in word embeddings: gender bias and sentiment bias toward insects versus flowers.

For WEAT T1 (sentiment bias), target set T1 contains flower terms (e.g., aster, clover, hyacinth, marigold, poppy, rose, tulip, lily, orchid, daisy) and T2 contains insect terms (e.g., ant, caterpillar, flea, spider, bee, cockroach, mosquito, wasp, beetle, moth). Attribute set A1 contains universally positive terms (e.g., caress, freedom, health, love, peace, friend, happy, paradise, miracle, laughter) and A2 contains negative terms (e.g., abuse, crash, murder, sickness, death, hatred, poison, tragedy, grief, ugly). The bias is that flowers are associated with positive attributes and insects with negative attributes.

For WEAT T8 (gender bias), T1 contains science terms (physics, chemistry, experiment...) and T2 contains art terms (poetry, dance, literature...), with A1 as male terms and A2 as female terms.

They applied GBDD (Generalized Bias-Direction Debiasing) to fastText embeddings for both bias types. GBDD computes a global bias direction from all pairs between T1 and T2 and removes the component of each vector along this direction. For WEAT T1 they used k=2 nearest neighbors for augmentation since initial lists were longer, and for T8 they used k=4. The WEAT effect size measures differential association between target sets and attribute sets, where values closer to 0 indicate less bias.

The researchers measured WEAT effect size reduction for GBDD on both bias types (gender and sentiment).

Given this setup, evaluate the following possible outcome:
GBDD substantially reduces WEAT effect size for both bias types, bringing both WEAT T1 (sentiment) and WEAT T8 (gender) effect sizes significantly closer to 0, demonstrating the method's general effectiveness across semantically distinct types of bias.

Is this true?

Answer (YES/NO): NO